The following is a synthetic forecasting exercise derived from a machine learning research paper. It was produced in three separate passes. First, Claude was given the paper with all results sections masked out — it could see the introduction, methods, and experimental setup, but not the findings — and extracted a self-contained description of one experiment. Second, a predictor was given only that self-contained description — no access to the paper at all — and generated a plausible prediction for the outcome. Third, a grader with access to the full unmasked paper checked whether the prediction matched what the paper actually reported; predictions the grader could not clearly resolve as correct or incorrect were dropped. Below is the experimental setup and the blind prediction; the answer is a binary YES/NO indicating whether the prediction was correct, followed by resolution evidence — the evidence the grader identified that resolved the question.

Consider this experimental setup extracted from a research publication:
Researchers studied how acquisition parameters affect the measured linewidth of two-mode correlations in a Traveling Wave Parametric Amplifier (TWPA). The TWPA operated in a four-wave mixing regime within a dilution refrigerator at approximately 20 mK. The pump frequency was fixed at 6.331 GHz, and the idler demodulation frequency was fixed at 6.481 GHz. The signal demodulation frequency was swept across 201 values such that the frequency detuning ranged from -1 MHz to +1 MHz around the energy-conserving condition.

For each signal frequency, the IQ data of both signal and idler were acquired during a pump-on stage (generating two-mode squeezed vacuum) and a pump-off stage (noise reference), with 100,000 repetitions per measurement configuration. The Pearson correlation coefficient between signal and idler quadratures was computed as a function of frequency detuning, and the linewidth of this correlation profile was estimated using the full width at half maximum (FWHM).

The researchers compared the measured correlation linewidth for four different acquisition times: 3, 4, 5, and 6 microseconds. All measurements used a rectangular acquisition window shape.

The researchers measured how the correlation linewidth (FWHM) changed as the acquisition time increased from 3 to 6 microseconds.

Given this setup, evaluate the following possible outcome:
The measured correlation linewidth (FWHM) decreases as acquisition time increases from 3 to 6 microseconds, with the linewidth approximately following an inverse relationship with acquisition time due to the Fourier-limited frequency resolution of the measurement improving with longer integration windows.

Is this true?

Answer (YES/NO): YES